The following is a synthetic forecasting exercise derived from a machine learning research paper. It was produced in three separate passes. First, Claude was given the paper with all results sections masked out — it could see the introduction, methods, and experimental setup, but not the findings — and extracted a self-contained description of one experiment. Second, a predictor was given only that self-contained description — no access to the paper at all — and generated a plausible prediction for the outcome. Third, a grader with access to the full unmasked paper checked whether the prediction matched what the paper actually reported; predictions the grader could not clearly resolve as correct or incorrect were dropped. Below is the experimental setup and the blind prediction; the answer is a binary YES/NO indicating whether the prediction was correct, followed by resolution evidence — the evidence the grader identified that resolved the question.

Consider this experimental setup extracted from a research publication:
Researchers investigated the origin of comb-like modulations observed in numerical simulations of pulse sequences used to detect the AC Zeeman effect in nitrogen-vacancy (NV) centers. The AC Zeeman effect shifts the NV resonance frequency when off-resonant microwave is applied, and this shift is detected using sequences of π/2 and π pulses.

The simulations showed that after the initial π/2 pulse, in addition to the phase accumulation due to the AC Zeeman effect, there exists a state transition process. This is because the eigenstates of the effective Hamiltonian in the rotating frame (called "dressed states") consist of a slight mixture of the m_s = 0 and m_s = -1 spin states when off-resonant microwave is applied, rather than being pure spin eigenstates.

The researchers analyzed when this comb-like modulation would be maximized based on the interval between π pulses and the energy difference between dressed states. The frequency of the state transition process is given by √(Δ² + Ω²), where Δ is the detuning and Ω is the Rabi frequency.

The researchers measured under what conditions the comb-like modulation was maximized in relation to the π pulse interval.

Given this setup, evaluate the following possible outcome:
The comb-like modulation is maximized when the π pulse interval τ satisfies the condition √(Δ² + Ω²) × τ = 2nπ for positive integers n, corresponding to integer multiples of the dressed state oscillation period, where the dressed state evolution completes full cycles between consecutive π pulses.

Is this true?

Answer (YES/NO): NO